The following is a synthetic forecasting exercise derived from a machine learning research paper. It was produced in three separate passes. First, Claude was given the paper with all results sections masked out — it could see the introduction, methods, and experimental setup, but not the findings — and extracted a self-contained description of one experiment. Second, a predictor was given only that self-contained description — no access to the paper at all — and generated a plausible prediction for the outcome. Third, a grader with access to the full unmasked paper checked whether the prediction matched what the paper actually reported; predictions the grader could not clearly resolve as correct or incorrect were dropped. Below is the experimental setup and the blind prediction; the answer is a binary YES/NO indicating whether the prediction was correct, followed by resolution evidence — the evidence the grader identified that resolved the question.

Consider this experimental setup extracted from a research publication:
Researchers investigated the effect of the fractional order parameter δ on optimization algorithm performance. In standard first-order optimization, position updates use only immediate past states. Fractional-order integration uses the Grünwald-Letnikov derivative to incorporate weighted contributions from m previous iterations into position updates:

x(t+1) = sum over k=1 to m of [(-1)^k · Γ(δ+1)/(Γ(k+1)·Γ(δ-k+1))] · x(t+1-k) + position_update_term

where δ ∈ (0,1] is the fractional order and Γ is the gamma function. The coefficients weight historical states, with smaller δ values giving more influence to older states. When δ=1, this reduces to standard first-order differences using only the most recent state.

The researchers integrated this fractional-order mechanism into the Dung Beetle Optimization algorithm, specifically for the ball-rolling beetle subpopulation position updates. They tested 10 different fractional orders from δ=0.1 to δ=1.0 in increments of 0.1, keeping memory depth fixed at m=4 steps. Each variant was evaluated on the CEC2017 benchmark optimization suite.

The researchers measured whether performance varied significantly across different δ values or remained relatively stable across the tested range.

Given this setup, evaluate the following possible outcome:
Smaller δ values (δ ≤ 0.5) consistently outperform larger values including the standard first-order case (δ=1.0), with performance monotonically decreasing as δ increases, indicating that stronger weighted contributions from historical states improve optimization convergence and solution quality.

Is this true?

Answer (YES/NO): NO